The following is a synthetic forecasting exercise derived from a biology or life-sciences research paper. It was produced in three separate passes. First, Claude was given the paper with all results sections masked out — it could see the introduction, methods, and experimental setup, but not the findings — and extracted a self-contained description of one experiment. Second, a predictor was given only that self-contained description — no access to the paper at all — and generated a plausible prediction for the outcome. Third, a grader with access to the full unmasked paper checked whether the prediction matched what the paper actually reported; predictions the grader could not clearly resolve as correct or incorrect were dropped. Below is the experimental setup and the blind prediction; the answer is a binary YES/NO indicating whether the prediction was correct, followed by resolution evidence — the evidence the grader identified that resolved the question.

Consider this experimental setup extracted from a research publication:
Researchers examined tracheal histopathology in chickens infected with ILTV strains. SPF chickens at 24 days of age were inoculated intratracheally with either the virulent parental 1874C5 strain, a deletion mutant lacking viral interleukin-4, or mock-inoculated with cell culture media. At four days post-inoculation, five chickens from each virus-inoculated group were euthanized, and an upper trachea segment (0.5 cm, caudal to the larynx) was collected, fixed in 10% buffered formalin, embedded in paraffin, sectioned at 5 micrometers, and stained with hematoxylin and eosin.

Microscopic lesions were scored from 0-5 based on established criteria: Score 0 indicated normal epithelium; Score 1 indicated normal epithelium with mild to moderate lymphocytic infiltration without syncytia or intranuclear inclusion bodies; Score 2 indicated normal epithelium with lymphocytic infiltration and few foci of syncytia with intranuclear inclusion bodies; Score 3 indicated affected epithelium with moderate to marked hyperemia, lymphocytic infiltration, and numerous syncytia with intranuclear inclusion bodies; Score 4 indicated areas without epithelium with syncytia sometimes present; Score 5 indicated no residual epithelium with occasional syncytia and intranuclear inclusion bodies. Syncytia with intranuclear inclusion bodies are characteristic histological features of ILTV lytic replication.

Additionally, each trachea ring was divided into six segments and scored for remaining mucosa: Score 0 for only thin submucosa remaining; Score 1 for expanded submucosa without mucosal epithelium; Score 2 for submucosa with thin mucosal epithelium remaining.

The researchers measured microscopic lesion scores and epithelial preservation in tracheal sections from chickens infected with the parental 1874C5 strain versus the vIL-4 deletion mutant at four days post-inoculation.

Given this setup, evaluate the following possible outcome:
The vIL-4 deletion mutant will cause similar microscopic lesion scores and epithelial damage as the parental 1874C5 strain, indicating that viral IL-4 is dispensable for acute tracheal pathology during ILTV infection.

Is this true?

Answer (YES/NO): NO